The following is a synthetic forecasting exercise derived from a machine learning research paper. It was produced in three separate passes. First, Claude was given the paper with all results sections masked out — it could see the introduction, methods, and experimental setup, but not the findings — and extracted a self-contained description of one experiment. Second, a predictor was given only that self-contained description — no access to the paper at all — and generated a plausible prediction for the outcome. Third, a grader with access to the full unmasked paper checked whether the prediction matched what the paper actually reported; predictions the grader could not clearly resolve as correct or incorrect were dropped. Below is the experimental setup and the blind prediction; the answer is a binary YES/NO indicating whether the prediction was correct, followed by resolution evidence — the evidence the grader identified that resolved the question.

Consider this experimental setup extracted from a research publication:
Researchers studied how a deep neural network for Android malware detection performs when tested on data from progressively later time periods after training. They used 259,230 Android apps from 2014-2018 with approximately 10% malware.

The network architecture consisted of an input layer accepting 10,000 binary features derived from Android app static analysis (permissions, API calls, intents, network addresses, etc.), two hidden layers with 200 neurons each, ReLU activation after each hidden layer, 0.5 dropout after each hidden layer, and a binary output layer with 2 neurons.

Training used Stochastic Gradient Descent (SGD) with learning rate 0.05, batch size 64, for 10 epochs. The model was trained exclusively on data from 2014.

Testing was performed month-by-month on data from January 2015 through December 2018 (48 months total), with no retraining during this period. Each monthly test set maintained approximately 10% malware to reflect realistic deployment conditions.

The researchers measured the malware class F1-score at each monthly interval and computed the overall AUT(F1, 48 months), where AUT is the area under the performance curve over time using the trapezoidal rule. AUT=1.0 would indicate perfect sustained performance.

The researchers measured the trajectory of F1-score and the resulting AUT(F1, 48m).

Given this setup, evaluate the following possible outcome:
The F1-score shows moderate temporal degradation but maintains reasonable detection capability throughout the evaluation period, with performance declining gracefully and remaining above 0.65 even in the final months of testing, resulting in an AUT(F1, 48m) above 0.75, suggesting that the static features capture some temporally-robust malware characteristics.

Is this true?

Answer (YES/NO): NO